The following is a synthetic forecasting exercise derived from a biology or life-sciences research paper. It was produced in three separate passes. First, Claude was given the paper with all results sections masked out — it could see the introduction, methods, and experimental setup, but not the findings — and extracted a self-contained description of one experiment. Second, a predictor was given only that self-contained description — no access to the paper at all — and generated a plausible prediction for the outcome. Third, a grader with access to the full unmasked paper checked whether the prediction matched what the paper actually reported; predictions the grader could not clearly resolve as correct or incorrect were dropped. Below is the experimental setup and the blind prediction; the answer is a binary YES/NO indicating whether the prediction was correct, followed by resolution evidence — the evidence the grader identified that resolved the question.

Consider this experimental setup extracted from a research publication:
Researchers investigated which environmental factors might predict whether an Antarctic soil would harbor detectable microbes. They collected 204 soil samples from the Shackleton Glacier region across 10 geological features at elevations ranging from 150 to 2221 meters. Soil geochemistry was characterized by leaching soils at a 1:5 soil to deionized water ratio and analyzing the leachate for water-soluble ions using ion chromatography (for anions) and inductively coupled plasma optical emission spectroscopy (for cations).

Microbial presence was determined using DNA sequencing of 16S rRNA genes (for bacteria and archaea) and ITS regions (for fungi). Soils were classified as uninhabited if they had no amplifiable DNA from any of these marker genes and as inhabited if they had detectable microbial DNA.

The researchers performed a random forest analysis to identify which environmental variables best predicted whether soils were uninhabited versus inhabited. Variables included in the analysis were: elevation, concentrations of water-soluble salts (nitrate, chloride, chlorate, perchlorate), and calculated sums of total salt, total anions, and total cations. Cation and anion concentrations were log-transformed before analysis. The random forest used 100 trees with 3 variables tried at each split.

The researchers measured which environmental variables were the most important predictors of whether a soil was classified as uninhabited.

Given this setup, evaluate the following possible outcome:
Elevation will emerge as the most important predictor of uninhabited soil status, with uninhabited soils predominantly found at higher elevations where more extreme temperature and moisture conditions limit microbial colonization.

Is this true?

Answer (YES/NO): NO